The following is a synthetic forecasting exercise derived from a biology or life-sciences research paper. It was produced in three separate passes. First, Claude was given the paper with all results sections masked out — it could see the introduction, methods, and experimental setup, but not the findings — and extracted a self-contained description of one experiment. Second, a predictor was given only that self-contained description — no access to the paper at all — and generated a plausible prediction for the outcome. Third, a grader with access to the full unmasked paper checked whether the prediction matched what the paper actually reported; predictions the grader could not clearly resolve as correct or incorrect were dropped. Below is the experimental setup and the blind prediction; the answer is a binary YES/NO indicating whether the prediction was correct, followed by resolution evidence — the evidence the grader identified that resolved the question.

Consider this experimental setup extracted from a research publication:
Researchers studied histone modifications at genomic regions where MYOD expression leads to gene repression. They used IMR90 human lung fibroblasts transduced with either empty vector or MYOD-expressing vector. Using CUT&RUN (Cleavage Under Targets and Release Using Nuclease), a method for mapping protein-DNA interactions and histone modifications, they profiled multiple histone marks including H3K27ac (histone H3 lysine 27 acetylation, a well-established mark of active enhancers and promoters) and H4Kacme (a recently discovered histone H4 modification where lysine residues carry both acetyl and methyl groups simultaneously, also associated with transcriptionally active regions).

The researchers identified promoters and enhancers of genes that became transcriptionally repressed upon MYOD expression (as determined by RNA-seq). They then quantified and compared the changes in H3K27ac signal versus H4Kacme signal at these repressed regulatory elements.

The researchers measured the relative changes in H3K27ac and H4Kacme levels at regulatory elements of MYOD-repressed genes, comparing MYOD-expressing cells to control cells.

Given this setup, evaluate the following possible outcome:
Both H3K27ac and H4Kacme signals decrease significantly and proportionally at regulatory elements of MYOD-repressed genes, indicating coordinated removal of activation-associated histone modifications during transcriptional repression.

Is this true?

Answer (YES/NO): NO